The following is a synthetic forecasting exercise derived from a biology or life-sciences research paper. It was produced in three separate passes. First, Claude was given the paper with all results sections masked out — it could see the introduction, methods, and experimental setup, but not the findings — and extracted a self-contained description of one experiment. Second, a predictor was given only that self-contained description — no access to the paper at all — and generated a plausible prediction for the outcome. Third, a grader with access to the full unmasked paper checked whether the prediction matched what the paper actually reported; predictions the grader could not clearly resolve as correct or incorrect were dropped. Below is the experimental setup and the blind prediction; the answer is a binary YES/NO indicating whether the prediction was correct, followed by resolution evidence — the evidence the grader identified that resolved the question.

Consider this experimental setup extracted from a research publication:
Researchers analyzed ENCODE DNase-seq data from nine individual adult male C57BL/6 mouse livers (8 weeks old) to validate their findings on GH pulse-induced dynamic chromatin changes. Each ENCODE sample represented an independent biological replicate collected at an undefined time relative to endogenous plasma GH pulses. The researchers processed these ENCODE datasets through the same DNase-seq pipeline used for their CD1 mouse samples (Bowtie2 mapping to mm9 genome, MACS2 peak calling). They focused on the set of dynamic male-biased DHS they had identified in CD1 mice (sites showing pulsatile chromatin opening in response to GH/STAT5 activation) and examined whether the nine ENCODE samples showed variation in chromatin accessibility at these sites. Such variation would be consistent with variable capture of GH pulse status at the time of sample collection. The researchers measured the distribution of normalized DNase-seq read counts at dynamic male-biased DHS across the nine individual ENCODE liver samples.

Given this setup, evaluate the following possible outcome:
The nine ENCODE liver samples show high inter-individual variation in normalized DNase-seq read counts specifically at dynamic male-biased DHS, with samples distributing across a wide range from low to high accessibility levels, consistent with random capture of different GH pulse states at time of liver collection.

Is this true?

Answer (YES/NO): YES